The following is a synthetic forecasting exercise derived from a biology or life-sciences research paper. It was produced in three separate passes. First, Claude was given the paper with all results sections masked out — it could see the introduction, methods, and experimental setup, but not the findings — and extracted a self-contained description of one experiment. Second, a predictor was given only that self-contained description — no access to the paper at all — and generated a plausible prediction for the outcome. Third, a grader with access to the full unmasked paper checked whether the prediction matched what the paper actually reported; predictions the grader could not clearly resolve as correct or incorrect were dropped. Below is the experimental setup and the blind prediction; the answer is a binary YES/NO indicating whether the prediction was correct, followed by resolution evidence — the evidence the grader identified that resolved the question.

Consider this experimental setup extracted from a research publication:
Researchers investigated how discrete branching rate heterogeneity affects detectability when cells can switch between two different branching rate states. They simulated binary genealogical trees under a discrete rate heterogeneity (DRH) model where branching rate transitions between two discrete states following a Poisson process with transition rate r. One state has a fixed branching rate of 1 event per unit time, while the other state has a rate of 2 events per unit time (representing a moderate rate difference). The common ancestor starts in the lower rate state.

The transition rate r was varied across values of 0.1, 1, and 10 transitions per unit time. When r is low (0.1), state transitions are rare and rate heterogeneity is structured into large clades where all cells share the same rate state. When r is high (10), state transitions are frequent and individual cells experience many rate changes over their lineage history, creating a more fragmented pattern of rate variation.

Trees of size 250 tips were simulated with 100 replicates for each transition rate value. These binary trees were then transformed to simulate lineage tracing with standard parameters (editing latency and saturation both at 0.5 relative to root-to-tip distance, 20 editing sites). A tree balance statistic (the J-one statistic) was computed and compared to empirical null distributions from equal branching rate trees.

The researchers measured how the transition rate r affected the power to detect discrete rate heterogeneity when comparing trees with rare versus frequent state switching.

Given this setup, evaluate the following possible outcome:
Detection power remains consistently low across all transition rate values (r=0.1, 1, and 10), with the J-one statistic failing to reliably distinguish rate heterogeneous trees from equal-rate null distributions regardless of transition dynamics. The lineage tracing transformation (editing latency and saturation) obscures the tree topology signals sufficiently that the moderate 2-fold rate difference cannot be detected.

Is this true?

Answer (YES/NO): NO